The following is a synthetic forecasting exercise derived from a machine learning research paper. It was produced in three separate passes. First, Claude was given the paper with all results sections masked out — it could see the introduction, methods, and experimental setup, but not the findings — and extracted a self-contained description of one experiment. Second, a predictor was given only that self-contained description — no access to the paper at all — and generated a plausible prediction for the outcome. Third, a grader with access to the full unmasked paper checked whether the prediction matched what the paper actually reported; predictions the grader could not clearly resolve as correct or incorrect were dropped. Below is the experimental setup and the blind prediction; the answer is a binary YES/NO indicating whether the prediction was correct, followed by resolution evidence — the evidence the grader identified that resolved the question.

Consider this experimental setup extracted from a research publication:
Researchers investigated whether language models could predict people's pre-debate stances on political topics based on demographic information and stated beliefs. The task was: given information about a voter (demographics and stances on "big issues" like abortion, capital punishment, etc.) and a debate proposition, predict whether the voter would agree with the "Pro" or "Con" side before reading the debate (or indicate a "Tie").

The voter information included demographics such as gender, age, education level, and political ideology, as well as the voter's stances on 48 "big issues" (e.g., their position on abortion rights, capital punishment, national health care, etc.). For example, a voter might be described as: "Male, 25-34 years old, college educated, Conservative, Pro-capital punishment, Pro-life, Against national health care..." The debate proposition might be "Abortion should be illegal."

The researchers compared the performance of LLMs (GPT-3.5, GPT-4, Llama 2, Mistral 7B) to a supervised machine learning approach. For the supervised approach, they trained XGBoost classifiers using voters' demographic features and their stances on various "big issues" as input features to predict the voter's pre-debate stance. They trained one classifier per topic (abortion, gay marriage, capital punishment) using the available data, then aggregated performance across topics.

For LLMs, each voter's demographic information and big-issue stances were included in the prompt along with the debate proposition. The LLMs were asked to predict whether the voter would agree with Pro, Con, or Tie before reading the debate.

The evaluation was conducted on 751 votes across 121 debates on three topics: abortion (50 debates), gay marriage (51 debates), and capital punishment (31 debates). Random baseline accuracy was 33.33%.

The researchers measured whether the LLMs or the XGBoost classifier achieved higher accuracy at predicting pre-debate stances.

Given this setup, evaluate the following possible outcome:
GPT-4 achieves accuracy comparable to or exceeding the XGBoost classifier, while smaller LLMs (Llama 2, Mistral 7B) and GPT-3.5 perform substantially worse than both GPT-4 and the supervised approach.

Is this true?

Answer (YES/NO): NO